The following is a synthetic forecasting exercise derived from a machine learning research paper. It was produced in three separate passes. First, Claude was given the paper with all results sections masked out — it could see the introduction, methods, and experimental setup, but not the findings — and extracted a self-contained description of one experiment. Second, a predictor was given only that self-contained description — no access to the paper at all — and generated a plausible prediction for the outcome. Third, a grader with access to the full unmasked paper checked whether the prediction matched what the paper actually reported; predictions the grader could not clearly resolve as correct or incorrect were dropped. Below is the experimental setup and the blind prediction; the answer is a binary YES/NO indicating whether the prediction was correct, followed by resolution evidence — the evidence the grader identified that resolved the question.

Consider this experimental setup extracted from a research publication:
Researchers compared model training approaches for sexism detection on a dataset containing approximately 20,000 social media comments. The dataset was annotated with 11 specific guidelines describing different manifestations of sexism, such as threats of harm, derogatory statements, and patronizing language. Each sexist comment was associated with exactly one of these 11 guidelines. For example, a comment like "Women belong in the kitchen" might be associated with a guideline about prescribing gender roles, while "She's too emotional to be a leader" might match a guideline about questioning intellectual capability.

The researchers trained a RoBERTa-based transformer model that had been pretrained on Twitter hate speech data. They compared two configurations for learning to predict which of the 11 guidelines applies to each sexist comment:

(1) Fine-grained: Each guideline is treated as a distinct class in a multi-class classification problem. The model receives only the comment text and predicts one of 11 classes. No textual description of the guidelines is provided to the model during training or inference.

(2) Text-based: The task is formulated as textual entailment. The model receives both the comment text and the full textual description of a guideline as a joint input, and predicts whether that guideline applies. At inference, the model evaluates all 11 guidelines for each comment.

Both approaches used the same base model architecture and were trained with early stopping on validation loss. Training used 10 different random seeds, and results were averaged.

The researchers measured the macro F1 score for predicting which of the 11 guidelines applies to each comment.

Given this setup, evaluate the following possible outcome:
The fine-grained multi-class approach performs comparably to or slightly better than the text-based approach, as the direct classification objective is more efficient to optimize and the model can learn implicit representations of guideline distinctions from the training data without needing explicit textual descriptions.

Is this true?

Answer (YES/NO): YES